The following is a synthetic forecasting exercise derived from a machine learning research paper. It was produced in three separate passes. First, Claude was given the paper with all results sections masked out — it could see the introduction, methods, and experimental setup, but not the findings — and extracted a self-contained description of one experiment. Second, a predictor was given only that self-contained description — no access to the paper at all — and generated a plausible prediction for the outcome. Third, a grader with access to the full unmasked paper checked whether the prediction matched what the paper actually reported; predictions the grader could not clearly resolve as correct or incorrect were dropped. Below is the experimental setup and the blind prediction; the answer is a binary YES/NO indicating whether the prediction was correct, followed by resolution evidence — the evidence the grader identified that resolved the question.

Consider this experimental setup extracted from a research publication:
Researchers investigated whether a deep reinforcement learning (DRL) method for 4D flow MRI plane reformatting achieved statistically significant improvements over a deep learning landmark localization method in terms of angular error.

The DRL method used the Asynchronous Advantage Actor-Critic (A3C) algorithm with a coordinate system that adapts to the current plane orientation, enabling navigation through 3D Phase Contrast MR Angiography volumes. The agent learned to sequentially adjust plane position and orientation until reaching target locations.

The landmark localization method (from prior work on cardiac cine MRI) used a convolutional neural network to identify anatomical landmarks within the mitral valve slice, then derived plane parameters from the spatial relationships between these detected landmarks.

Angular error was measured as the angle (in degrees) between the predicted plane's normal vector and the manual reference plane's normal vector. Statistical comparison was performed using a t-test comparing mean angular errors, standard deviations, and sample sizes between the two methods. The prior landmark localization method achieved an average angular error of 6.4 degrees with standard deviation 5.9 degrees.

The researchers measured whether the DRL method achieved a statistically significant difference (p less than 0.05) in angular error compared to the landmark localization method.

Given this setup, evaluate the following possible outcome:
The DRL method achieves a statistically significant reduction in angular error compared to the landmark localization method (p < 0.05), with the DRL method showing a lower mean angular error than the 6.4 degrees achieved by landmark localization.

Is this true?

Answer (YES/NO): NO